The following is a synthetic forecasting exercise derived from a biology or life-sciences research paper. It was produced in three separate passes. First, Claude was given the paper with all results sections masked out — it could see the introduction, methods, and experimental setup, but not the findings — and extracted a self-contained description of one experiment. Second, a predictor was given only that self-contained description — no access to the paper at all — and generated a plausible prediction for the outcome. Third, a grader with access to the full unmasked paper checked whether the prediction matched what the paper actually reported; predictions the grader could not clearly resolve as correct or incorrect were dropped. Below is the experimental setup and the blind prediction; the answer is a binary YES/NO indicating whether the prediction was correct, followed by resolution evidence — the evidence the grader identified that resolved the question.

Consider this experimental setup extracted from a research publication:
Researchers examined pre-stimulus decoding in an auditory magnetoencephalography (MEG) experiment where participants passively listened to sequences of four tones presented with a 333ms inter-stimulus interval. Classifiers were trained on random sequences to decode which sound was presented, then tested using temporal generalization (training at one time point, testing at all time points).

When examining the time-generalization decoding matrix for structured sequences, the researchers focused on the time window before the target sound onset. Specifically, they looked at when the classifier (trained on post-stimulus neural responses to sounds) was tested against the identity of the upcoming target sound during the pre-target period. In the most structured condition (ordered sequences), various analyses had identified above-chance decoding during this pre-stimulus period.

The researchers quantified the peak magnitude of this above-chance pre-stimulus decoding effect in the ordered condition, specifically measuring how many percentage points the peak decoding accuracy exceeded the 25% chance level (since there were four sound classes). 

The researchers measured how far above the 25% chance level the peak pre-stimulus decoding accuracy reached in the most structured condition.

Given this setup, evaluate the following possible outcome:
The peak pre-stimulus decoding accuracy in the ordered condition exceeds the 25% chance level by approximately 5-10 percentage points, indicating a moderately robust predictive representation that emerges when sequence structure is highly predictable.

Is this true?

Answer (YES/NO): NO